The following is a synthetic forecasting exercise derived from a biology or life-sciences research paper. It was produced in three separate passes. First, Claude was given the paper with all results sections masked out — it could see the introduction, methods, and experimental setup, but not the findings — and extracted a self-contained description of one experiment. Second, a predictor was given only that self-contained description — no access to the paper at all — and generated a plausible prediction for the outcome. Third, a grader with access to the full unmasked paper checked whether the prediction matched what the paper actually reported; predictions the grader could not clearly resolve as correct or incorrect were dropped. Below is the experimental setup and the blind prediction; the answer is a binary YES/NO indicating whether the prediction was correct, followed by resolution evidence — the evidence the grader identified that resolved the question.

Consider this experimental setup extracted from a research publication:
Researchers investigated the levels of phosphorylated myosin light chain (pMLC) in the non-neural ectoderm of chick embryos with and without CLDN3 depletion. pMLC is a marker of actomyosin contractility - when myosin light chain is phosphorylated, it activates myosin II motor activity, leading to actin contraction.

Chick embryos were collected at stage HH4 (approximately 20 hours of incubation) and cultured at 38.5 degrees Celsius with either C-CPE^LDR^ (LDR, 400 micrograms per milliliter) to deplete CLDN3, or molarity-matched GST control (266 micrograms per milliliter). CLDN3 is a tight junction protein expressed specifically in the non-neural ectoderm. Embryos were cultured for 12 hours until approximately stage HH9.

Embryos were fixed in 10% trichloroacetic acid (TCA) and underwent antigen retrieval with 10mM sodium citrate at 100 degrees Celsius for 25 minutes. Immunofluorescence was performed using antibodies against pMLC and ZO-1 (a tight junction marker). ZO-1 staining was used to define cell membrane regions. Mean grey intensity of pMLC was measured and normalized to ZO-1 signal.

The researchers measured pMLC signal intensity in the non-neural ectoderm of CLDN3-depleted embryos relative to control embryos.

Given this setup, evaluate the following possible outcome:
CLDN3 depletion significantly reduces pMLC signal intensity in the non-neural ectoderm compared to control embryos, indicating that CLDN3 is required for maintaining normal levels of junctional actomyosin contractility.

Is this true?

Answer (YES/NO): NO